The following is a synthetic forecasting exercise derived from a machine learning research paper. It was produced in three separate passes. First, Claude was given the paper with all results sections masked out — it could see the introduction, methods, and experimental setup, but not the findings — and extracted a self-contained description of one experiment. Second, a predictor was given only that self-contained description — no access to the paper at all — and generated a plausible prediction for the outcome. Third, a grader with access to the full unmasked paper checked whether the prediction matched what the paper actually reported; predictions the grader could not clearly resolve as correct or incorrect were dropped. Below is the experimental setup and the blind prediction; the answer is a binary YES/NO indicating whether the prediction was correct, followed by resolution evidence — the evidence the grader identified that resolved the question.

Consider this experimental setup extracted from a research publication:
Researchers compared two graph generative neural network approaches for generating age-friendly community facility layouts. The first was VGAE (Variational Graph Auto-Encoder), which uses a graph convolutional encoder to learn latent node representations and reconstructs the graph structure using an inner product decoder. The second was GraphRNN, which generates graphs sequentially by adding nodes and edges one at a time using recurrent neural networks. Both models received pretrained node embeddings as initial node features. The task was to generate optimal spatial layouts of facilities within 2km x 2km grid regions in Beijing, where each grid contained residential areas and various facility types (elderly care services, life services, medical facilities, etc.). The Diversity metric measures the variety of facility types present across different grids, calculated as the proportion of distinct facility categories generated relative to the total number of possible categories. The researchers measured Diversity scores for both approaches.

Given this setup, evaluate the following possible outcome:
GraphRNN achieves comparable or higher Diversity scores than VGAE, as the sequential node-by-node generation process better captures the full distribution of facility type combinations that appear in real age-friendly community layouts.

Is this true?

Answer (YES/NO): YES